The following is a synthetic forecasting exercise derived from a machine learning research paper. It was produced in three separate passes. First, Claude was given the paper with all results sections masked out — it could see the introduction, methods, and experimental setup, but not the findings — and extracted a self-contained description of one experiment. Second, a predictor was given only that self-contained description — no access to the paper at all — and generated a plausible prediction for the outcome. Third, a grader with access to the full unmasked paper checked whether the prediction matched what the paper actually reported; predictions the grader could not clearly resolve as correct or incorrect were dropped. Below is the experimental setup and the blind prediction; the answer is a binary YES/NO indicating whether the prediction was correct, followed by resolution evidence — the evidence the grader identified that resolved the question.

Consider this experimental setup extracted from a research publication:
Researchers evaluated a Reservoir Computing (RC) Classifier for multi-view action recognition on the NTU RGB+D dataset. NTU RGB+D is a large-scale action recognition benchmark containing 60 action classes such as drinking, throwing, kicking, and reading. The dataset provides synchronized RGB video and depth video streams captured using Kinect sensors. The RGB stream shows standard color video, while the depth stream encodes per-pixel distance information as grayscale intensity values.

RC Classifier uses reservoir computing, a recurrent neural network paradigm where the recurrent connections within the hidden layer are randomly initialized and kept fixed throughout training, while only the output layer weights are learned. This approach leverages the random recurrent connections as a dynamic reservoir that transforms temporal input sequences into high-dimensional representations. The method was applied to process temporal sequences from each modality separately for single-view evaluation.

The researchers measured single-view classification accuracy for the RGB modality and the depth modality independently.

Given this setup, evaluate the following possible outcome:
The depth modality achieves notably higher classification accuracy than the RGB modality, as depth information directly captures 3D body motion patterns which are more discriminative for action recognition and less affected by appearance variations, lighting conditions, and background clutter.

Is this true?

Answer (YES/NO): YES